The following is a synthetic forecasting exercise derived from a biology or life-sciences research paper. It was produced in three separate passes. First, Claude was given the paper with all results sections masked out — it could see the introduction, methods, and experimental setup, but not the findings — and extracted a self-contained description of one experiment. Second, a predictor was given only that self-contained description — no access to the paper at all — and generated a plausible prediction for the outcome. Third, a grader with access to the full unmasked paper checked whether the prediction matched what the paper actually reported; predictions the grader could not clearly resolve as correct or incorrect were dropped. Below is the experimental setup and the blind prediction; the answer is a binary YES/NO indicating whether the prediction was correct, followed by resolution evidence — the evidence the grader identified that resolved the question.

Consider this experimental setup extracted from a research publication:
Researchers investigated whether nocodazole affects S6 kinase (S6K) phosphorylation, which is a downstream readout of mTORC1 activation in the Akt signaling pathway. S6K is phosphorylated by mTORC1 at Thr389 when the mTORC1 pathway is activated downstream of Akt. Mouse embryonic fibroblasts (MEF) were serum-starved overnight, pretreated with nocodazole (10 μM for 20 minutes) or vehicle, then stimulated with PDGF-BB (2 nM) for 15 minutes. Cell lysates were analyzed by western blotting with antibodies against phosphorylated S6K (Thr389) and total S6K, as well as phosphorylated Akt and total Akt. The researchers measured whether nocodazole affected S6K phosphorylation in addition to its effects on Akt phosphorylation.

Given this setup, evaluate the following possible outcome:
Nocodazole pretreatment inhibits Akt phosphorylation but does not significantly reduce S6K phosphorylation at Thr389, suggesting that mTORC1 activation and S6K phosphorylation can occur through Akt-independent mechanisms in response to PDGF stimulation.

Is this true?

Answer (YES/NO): NO